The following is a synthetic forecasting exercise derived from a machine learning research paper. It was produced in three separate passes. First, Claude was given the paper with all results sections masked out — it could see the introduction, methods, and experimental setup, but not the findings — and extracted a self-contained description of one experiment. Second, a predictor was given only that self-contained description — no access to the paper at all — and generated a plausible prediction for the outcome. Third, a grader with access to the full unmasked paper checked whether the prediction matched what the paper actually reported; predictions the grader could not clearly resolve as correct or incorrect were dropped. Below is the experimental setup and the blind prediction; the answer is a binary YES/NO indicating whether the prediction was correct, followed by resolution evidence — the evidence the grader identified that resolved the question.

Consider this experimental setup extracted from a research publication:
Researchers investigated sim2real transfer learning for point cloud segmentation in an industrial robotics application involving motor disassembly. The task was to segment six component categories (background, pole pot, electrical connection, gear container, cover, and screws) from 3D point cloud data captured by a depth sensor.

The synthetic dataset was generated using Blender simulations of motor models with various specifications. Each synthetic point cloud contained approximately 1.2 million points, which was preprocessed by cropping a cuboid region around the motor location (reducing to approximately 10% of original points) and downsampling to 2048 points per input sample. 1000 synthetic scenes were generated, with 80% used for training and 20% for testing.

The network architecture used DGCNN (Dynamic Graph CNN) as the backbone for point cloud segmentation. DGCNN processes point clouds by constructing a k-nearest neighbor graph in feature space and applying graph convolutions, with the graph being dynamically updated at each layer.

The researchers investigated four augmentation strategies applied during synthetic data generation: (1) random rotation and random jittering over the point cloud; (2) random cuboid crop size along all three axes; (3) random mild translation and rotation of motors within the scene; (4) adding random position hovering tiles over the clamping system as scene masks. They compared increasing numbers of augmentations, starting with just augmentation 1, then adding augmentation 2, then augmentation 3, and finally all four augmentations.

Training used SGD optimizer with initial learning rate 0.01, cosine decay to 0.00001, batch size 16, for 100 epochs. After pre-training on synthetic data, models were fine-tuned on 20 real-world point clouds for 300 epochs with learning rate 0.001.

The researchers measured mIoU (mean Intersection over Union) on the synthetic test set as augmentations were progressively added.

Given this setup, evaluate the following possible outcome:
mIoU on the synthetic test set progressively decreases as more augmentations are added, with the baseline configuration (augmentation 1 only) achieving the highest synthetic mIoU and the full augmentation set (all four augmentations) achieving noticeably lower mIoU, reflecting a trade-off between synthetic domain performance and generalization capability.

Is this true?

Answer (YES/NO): NO